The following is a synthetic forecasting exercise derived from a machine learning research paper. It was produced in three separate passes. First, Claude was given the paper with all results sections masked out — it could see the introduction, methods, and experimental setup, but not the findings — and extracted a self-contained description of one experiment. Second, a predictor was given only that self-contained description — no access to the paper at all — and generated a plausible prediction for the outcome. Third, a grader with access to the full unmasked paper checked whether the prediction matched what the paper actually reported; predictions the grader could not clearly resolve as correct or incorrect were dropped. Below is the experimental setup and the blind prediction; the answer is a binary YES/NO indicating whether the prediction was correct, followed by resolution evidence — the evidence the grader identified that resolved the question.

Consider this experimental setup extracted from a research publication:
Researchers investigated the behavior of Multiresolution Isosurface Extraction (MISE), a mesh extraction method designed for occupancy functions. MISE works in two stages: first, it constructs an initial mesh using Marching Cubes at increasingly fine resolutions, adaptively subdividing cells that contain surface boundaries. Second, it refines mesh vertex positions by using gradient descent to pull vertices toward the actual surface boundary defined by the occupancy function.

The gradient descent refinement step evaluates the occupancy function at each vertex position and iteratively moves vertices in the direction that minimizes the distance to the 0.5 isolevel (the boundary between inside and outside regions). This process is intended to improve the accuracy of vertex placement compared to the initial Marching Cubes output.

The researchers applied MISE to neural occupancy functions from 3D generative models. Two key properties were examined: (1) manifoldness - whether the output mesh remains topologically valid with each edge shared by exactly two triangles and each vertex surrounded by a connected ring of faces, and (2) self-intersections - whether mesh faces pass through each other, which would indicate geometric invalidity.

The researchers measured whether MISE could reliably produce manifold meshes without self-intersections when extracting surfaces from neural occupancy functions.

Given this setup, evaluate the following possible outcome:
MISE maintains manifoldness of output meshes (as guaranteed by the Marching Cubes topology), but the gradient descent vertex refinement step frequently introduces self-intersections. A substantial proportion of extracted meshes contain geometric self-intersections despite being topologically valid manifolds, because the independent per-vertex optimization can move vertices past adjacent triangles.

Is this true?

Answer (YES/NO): NO